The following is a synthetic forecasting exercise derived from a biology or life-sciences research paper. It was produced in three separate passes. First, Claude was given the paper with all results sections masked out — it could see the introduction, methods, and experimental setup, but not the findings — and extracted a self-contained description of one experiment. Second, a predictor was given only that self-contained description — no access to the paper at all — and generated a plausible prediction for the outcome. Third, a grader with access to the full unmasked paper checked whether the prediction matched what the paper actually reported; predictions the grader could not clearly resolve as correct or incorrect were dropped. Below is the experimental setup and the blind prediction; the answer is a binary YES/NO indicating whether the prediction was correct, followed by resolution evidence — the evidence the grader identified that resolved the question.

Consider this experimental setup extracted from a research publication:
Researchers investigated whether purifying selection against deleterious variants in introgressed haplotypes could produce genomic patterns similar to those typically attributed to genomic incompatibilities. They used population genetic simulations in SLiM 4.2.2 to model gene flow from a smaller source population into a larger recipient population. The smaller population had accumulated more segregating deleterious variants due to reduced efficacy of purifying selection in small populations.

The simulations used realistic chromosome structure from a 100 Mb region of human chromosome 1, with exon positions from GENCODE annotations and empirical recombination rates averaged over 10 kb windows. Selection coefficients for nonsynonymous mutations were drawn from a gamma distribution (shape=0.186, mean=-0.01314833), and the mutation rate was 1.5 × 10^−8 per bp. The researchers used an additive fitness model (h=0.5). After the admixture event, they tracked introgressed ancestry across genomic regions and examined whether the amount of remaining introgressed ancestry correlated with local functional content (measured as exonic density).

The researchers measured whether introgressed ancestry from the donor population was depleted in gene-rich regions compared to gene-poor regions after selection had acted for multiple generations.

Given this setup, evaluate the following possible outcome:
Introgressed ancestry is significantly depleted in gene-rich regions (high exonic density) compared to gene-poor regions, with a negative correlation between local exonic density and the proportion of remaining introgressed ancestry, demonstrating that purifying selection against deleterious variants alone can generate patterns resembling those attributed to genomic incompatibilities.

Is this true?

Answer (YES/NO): YES